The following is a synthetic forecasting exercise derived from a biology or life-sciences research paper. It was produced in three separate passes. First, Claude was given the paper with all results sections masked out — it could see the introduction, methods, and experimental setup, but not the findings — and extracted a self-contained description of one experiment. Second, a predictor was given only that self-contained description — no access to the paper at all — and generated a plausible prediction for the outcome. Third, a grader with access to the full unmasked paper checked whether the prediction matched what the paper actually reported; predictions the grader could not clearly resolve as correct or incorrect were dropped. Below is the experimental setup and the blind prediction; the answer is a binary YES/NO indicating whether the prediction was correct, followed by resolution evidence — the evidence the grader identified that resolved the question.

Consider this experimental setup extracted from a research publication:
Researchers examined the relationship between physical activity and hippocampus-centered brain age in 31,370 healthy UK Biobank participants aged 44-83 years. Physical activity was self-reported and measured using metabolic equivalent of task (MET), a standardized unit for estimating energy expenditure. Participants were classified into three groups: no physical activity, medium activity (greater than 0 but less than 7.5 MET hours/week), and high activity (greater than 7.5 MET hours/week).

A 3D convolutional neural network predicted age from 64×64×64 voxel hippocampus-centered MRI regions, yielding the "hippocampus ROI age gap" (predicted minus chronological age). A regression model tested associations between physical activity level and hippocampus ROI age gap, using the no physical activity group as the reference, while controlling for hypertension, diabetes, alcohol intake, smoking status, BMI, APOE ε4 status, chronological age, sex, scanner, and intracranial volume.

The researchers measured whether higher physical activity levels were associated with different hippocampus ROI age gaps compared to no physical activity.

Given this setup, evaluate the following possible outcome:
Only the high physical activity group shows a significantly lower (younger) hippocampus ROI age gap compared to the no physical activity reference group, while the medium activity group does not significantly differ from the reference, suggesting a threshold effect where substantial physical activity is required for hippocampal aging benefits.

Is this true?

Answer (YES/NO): NO